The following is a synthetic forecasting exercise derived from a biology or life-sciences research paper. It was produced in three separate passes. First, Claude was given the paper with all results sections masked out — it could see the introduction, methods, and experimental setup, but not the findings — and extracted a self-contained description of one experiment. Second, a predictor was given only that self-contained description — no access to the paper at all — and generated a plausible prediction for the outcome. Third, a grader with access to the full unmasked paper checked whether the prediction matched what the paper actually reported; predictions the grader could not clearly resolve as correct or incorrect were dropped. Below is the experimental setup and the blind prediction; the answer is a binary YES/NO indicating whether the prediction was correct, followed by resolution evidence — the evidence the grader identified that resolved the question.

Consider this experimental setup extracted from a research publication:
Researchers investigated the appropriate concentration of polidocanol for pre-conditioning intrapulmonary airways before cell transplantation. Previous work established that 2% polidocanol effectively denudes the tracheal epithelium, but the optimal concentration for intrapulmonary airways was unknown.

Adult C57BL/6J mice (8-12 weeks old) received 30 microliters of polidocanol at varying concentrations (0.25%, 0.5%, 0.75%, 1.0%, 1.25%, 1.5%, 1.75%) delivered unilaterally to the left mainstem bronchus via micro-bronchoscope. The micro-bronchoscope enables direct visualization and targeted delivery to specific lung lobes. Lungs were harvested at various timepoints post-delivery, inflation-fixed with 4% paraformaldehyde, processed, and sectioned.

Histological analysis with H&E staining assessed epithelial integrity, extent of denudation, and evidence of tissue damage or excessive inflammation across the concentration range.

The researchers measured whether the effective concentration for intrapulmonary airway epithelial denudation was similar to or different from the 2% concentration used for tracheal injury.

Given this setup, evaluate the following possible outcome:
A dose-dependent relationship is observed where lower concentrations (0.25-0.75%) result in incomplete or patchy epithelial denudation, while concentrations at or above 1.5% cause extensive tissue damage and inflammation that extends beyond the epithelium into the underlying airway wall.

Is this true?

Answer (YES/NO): NO